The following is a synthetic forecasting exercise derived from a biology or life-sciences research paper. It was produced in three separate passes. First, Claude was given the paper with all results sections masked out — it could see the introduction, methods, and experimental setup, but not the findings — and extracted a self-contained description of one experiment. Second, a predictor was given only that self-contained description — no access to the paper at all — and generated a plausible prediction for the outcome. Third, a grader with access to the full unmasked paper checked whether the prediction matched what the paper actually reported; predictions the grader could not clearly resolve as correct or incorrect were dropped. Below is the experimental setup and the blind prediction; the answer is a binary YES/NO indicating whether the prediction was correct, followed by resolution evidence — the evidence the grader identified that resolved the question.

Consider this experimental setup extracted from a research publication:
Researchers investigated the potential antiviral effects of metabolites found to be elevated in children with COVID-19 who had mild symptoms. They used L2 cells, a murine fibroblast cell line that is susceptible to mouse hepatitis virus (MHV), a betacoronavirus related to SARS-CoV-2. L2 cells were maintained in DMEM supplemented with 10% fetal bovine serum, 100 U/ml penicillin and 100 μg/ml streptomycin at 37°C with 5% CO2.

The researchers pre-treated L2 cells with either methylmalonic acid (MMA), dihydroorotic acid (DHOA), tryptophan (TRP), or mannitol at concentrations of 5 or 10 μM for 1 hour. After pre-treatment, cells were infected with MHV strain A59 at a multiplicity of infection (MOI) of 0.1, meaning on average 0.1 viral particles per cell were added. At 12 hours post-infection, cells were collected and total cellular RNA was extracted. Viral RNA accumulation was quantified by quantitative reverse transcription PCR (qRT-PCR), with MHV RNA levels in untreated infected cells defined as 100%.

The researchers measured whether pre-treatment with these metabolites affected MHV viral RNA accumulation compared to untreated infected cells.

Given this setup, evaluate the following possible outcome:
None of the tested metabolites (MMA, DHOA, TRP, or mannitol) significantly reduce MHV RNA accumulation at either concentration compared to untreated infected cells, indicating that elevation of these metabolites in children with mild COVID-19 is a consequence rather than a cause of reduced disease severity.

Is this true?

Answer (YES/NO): NO